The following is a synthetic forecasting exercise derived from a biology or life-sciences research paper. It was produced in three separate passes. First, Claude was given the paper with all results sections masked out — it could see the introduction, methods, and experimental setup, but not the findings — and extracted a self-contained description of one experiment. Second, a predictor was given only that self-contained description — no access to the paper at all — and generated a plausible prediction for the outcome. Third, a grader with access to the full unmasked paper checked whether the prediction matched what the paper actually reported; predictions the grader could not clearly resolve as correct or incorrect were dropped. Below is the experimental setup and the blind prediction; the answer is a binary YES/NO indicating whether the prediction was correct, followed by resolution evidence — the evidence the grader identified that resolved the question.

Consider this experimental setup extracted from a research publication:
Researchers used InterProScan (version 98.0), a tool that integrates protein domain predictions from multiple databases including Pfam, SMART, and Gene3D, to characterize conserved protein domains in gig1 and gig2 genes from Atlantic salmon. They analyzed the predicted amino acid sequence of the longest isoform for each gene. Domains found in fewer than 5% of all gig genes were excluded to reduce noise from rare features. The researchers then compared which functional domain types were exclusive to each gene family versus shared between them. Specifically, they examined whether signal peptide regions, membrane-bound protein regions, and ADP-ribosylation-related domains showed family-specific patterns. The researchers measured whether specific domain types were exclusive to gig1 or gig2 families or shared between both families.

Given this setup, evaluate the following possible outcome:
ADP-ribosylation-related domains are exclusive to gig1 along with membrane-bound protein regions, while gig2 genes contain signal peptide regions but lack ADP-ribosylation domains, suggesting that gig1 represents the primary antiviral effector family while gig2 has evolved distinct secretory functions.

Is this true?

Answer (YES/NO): NO